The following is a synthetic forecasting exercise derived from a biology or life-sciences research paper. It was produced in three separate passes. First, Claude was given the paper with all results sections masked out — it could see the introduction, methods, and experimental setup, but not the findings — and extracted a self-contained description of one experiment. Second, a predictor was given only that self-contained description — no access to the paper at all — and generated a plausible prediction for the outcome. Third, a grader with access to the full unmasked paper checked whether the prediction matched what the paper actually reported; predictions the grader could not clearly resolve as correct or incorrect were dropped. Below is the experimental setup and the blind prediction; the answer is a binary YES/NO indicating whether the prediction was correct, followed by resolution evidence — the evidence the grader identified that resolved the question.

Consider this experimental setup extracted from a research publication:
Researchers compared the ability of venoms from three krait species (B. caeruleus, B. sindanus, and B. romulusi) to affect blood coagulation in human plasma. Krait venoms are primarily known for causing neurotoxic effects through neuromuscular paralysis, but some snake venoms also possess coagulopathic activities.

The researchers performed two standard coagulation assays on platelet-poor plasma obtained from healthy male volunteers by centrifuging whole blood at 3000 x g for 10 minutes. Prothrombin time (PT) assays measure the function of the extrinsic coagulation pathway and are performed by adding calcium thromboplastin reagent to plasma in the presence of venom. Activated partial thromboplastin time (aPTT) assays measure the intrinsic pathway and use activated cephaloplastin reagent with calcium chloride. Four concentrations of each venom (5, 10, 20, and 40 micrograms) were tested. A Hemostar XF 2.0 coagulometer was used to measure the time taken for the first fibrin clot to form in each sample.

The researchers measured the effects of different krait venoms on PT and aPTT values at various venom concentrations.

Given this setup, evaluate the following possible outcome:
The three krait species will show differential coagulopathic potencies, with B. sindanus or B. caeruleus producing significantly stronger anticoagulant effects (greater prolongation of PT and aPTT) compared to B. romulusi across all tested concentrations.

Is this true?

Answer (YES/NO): NO